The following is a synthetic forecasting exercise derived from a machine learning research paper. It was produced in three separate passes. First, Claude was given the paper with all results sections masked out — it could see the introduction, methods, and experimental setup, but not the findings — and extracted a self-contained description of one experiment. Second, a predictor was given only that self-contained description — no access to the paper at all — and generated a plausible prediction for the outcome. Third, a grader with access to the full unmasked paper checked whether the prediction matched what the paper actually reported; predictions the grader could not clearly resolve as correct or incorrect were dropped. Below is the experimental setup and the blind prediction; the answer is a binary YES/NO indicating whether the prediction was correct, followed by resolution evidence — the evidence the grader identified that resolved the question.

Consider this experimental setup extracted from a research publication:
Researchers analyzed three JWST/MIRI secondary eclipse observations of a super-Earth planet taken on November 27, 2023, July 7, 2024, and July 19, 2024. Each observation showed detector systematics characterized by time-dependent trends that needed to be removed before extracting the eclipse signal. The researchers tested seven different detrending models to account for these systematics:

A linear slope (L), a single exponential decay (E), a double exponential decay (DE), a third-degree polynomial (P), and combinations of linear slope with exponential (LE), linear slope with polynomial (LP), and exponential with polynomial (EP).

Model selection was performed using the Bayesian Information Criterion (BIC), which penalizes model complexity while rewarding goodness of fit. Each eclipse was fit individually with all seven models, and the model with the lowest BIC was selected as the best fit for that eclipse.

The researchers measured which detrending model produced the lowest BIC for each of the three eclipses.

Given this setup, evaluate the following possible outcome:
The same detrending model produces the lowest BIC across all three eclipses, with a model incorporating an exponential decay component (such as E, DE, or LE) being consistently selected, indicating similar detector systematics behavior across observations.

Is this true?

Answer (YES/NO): NO